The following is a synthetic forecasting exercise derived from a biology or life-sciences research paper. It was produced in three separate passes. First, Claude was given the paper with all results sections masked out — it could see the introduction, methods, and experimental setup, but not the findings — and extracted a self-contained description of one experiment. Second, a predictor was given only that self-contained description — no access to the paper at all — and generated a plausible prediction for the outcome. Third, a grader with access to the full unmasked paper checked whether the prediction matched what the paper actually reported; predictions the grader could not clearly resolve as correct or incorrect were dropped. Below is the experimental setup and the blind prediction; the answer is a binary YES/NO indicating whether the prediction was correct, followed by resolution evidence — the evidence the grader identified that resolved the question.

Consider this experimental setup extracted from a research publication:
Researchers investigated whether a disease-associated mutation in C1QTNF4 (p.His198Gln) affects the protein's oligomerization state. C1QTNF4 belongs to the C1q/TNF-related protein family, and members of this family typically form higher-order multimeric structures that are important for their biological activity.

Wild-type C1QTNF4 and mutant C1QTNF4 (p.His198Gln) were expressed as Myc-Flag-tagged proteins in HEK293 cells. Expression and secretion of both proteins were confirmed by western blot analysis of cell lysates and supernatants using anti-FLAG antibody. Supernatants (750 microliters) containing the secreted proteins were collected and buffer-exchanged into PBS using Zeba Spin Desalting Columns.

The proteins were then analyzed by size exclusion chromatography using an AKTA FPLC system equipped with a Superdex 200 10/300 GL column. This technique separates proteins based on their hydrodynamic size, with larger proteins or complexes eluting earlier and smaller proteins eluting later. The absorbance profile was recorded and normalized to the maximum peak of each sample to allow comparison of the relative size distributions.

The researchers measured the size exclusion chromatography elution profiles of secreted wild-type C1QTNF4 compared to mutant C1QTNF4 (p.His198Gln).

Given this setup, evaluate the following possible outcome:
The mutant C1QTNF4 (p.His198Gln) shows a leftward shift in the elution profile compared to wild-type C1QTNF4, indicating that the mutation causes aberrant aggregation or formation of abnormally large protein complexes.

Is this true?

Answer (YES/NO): NO